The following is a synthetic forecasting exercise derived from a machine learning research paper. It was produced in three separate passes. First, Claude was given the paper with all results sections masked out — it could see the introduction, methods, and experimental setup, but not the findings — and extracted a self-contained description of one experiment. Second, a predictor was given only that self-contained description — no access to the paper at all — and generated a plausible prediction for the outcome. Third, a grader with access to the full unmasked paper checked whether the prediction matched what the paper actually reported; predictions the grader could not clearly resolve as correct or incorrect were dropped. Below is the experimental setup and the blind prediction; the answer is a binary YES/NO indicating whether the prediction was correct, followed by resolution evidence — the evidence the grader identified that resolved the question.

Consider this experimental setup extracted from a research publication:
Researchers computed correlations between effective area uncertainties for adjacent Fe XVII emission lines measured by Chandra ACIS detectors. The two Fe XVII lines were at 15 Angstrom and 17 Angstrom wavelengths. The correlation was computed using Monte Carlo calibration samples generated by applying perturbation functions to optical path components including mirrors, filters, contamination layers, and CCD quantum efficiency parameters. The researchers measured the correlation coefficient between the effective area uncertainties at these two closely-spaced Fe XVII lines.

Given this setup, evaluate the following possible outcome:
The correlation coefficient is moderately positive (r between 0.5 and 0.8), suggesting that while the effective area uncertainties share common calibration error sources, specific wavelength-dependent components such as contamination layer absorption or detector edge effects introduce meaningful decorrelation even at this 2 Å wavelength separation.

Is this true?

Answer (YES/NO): NO